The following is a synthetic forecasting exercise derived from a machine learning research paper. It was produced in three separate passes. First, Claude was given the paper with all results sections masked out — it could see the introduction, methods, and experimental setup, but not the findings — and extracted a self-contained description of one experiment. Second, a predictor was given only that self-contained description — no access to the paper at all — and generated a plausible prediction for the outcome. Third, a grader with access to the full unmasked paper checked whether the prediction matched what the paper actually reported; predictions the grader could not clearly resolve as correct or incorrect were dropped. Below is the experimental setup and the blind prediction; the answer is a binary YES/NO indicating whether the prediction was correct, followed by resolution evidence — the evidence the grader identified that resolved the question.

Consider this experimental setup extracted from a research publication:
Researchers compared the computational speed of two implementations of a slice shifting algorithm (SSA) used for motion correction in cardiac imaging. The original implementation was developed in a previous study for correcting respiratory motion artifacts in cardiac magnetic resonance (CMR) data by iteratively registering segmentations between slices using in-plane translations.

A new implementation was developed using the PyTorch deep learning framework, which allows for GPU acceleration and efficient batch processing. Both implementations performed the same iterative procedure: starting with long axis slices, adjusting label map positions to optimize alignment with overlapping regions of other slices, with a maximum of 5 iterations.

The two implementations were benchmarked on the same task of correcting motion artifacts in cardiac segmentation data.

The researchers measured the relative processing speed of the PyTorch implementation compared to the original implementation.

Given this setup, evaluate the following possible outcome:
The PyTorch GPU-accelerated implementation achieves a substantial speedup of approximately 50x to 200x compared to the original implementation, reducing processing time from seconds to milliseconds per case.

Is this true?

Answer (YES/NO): NO